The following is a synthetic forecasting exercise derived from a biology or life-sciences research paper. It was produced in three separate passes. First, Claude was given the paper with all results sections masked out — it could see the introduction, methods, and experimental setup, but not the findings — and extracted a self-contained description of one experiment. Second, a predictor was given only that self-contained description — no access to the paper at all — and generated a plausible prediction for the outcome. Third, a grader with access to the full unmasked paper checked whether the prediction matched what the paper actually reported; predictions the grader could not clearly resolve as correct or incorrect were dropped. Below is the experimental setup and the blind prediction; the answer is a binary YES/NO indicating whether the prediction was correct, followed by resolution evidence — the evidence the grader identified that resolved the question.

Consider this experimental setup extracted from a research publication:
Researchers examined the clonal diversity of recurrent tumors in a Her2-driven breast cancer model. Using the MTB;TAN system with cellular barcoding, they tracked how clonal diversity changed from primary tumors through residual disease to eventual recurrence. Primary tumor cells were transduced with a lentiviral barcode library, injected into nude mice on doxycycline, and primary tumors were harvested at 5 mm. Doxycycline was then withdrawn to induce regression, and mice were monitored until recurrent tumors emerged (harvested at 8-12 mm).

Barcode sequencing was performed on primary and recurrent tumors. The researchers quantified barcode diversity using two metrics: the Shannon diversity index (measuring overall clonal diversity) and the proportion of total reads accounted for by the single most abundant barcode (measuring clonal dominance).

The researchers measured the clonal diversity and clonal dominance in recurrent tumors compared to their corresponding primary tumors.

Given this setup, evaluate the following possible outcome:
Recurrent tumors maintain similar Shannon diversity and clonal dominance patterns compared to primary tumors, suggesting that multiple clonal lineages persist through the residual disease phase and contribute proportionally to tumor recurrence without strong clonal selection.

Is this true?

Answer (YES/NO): NO